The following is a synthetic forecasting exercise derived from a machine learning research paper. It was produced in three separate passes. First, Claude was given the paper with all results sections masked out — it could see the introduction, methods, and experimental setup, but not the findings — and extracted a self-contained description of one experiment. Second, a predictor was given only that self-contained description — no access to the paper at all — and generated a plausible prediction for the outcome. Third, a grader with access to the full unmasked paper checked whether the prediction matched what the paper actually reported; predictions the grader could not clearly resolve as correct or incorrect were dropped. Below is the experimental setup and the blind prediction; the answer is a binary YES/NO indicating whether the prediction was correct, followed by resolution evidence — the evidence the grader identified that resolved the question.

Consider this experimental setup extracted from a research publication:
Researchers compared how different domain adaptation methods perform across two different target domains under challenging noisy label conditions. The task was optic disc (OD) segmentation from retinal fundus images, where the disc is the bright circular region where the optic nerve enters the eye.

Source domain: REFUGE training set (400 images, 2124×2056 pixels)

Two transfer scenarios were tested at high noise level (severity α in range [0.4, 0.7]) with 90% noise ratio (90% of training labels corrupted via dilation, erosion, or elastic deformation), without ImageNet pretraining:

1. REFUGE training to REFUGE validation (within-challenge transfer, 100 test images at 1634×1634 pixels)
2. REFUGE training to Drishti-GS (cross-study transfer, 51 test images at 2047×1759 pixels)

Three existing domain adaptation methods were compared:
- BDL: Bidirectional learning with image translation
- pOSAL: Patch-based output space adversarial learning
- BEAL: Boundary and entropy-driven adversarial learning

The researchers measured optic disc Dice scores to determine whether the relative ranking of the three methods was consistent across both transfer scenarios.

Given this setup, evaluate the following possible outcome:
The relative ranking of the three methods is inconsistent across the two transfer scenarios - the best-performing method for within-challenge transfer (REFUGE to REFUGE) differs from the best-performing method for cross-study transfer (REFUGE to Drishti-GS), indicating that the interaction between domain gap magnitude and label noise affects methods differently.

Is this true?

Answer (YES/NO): NO